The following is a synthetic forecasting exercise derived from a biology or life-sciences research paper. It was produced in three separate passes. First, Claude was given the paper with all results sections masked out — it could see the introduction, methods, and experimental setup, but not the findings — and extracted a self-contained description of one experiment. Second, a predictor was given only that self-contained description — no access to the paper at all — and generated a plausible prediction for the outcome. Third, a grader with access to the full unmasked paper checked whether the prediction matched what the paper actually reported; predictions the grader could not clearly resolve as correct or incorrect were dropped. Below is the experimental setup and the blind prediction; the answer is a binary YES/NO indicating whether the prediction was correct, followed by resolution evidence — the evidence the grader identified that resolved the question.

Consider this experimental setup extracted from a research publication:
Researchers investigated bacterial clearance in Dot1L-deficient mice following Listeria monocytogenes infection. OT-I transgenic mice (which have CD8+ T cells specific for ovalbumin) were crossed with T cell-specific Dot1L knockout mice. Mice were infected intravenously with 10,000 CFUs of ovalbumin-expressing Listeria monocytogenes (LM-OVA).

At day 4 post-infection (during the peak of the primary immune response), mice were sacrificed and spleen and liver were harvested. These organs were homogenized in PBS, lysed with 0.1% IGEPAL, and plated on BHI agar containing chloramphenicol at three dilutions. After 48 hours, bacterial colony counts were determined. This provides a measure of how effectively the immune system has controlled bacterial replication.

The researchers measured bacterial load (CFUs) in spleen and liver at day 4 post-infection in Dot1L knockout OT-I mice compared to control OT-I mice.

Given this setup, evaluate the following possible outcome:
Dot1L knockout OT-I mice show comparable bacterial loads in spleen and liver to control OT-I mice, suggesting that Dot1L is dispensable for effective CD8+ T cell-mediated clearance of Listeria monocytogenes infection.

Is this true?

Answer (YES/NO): NO